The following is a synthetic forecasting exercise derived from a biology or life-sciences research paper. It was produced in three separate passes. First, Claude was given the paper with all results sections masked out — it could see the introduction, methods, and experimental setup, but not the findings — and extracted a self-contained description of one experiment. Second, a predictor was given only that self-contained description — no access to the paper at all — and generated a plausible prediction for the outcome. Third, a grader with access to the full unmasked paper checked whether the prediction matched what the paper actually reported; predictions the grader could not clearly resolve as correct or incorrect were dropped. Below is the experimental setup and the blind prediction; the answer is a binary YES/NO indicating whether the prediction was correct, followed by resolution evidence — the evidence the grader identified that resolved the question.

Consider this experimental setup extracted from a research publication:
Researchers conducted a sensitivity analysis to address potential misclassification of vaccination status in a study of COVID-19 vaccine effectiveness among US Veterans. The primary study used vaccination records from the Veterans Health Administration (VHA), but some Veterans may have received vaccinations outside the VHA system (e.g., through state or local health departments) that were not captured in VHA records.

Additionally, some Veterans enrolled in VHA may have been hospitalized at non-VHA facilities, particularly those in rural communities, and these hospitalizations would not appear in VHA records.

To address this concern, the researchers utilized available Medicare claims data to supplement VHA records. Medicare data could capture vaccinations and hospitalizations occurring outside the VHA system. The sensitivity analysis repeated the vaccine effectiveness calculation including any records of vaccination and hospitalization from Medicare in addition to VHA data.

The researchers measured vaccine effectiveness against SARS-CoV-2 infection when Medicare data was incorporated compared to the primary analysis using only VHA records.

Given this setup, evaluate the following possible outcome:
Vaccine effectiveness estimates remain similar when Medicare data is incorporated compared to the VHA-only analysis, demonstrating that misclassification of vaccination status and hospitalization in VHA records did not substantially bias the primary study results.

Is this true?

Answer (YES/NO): YES